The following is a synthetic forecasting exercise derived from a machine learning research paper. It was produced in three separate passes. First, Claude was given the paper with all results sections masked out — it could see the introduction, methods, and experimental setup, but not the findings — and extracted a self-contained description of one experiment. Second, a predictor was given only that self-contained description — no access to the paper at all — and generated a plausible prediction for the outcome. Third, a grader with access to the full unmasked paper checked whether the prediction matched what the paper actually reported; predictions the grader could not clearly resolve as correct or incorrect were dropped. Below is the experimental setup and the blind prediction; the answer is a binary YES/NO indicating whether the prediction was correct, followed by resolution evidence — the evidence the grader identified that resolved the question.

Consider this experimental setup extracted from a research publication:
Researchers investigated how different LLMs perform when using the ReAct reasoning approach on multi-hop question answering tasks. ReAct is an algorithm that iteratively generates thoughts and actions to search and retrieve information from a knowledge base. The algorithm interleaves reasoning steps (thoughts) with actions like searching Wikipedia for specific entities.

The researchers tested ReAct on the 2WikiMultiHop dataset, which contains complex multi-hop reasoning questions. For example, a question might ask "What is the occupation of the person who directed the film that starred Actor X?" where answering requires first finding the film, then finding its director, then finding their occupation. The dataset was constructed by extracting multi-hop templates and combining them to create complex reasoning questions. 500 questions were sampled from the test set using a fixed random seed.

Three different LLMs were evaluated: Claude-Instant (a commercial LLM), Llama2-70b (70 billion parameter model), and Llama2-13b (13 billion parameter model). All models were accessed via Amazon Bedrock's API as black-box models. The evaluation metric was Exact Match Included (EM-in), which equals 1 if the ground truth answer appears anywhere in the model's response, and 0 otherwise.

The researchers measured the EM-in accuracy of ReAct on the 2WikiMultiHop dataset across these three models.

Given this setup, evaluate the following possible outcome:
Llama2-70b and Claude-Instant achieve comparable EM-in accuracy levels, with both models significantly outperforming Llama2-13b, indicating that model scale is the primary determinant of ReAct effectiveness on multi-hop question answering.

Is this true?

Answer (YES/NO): NO